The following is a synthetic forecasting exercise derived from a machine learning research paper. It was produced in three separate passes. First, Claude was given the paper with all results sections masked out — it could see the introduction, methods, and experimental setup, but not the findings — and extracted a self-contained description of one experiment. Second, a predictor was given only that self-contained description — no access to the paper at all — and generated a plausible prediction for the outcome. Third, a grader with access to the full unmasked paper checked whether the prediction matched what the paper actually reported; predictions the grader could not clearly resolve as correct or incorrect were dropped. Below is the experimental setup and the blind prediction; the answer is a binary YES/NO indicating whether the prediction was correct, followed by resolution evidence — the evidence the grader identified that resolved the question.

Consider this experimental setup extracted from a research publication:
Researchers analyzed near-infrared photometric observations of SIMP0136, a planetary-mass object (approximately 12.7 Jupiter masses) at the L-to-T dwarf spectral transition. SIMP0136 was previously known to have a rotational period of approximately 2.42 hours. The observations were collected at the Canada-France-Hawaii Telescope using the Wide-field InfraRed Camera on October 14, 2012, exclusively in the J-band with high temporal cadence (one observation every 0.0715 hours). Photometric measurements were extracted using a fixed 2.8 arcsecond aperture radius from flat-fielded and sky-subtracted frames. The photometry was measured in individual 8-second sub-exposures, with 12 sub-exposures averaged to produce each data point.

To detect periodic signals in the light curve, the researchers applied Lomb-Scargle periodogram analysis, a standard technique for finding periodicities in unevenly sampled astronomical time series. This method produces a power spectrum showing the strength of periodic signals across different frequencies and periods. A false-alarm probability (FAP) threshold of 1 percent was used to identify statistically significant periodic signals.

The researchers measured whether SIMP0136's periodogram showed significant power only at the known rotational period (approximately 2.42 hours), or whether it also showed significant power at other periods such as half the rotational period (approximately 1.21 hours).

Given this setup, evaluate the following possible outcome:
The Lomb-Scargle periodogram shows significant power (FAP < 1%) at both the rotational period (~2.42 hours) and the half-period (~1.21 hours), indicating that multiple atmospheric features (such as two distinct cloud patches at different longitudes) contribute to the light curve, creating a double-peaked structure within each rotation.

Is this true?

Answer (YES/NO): YES